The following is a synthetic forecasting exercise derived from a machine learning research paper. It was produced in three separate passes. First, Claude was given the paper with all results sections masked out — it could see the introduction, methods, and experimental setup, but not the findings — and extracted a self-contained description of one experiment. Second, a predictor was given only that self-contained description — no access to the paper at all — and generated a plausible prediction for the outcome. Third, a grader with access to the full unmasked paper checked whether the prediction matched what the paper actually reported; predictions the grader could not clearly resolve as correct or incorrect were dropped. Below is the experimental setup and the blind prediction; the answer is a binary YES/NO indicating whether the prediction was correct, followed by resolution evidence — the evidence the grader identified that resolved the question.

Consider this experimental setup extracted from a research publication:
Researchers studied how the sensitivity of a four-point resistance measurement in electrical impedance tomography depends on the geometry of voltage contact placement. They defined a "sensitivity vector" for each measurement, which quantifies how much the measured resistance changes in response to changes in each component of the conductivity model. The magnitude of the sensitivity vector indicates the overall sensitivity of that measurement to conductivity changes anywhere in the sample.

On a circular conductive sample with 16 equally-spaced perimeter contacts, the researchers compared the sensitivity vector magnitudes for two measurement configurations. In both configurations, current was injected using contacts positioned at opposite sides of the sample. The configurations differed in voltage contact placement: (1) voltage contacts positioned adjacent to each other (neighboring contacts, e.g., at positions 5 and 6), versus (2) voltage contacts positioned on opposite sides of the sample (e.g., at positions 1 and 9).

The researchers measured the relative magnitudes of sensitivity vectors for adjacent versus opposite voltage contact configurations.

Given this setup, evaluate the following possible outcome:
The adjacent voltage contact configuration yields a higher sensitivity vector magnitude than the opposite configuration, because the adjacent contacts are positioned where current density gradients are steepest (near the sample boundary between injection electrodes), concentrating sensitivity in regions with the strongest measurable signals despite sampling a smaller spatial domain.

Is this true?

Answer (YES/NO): NO